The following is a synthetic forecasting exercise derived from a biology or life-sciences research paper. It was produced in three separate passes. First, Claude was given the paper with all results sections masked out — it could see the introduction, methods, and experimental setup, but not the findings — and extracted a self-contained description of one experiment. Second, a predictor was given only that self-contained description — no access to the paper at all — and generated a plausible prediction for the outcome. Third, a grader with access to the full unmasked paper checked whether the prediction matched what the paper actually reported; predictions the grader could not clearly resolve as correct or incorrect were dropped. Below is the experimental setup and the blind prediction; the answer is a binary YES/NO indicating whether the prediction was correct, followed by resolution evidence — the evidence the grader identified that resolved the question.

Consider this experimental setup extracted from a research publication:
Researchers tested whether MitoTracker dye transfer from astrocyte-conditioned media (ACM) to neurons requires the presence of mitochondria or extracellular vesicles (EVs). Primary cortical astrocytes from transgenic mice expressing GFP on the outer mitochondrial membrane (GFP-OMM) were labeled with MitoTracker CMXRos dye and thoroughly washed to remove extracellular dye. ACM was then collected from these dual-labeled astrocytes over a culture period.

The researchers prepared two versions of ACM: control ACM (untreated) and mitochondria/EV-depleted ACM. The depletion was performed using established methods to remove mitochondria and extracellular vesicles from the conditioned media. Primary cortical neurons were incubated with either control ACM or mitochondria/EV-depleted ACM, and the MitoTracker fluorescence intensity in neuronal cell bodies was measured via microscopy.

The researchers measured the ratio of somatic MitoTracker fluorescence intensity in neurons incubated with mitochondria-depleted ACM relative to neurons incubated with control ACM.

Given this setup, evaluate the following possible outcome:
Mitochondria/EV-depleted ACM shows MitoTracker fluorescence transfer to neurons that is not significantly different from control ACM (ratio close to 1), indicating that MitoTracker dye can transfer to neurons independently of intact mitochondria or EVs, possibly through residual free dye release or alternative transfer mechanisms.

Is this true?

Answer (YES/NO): NO